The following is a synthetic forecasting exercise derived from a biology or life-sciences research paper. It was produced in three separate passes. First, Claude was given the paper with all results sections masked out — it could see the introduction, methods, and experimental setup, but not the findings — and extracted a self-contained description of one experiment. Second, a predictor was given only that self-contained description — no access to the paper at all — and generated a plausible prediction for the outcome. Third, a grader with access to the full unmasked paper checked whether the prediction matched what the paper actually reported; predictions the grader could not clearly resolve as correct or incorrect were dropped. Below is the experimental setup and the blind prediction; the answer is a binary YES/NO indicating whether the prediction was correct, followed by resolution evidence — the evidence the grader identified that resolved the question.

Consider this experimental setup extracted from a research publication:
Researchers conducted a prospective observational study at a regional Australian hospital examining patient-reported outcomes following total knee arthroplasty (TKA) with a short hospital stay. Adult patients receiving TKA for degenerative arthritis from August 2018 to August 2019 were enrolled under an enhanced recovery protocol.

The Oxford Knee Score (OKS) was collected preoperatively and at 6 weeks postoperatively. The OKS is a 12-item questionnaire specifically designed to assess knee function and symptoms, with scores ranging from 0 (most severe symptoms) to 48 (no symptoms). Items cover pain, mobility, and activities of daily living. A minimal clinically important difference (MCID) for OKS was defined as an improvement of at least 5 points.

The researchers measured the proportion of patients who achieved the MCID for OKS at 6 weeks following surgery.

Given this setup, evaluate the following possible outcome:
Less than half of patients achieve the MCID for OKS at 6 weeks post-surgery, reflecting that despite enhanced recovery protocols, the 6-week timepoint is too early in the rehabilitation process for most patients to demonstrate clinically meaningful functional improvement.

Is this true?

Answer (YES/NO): NO